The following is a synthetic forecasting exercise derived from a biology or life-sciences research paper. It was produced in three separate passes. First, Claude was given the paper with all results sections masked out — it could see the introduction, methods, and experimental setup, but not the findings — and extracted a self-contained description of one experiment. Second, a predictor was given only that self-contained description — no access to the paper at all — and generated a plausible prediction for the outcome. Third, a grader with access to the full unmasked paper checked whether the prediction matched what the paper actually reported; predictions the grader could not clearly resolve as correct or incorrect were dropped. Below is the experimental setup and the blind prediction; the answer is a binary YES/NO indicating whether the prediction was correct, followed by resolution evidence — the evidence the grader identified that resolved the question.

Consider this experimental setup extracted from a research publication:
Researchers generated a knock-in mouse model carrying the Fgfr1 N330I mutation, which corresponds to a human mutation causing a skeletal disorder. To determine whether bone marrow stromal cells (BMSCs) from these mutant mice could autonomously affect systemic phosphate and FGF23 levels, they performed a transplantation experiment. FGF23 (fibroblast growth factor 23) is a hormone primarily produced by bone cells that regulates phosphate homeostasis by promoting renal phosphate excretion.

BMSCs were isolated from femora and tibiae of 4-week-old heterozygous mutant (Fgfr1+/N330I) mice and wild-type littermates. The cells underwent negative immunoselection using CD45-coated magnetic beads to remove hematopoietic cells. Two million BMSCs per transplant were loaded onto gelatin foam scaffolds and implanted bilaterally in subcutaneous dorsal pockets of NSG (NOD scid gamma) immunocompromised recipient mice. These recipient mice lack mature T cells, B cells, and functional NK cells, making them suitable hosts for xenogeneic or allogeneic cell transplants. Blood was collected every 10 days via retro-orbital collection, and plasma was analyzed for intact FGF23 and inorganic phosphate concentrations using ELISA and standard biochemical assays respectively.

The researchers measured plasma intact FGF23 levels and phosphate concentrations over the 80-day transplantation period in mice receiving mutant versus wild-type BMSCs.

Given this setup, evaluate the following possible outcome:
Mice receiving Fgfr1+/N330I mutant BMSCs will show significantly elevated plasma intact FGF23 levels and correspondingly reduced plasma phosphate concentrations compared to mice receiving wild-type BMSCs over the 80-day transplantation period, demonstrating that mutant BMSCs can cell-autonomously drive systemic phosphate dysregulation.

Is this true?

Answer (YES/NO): YES